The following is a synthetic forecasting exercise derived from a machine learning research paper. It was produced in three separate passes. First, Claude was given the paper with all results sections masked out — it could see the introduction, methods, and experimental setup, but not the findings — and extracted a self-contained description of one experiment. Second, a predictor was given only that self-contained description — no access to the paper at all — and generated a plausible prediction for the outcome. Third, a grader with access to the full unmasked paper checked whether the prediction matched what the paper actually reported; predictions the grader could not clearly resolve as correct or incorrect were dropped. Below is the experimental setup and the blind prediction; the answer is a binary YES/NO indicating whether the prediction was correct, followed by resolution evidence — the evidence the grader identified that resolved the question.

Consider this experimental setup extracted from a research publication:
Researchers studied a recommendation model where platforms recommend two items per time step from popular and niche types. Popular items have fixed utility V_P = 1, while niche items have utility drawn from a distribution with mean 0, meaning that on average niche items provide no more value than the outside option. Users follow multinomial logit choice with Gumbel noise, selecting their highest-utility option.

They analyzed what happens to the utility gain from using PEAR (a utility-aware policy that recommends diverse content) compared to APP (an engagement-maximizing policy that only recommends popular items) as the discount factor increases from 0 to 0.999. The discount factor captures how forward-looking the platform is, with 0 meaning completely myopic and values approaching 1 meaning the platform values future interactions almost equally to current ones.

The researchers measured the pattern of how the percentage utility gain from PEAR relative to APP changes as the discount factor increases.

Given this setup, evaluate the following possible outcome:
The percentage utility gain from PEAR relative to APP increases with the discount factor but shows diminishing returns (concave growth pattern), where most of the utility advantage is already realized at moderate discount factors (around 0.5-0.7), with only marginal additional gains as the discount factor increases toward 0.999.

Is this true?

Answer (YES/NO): NO